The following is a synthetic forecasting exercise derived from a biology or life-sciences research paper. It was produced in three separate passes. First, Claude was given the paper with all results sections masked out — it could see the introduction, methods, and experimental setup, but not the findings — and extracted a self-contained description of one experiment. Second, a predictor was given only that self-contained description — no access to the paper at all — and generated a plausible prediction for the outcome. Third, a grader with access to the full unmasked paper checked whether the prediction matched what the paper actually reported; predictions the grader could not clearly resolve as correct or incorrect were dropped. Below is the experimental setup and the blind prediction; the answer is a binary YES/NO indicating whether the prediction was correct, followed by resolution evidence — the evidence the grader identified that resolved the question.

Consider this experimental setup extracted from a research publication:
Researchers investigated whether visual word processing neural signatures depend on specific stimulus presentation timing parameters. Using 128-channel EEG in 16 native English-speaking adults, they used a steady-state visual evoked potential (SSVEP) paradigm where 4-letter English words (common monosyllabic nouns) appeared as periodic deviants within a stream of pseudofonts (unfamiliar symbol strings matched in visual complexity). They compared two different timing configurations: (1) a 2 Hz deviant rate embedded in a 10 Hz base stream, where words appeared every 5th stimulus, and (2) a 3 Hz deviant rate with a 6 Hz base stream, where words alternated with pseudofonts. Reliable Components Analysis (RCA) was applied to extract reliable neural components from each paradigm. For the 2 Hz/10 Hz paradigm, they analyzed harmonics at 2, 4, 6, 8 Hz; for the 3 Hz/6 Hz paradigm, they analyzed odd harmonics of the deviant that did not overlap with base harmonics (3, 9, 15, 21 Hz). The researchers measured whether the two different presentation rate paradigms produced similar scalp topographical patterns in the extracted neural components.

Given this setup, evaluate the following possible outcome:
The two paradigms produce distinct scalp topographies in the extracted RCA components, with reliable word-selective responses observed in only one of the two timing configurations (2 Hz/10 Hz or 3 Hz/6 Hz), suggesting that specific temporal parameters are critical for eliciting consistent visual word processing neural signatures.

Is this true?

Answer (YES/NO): NO